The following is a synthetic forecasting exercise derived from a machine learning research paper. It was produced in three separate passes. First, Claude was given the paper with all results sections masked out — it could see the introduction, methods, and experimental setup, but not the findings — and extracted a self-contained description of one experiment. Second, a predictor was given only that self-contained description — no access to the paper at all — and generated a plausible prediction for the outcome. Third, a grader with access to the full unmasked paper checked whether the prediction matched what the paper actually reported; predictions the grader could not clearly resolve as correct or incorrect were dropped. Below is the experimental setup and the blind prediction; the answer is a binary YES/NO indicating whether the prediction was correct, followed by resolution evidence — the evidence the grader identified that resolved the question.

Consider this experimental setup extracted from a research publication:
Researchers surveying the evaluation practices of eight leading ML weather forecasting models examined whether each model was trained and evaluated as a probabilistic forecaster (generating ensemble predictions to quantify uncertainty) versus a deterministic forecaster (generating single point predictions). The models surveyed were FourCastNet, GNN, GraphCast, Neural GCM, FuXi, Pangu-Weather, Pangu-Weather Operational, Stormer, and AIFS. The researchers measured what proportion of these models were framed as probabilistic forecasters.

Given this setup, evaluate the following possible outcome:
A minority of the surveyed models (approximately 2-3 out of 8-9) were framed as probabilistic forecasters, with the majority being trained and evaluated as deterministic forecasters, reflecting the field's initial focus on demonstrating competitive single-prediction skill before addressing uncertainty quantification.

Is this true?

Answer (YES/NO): NO